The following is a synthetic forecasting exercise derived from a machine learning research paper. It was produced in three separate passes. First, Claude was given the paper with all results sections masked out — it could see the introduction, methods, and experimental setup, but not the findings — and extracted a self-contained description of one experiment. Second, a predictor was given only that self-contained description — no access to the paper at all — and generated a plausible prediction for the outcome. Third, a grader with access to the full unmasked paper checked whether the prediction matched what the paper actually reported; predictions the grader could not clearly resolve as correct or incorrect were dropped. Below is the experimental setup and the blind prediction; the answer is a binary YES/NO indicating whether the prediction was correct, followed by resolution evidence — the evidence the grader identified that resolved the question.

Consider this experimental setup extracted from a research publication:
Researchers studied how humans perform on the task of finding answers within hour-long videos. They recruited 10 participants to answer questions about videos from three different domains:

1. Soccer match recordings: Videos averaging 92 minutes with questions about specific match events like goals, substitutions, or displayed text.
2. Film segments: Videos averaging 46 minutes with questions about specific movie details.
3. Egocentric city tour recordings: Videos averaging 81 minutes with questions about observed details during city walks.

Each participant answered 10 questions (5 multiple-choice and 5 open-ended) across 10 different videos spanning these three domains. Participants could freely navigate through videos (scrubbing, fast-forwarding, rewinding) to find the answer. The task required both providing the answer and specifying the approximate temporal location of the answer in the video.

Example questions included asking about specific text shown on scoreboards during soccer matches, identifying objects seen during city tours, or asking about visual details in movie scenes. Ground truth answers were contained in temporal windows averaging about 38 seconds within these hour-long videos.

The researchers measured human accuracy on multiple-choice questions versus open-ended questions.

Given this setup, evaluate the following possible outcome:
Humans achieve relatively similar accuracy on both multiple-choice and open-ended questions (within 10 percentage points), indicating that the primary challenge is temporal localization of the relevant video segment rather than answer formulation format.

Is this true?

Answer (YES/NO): YES